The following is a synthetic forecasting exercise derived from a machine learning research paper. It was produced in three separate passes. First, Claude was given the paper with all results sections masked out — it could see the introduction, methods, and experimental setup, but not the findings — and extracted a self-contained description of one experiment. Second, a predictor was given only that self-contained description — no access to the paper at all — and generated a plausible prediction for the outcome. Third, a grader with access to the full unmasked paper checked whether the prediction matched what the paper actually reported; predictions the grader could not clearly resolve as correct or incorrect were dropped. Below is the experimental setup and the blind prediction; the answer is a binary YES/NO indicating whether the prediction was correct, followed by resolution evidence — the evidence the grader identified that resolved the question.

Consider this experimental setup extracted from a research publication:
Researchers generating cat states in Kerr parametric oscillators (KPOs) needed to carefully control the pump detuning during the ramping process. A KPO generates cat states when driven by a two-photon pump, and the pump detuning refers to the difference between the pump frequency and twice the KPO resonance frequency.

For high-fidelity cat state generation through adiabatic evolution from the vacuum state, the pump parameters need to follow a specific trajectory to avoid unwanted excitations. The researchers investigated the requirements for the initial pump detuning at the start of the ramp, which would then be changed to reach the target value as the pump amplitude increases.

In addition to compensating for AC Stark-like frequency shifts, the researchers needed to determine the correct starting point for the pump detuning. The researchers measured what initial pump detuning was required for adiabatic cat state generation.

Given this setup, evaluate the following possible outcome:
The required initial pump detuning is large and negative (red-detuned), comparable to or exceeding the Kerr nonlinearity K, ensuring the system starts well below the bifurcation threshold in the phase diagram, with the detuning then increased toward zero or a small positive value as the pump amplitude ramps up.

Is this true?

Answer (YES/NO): NO